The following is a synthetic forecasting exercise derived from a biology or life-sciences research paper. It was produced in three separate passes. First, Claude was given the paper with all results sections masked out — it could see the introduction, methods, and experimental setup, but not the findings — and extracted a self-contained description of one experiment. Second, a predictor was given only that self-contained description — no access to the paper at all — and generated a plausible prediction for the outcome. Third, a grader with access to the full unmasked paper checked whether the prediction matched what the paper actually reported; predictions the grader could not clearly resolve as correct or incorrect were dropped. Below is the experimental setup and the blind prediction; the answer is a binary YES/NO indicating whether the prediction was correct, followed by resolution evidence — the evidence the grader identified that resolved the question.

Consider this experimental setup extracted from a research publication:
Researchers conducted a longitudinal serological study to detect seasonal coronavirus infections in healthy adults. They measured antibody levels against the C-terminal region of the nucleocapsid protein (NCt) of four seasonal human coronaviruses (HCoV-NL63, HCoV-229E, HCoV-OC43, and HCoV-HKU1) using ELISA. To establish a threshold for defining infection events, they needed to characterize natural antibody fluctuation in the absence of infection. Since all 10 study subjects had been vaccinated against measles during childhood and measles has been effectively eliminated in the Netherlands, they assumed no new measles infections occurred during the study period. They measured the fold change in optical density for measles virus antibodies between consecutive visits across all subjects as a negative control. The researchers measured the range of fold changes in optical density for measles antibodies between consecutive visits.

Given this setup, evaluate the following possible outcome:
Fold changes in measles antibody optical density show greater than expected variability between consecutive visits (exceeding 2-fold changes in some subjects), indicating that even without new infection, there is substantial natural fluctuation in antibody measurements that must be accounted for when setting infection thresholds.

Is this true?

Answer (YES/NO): NO